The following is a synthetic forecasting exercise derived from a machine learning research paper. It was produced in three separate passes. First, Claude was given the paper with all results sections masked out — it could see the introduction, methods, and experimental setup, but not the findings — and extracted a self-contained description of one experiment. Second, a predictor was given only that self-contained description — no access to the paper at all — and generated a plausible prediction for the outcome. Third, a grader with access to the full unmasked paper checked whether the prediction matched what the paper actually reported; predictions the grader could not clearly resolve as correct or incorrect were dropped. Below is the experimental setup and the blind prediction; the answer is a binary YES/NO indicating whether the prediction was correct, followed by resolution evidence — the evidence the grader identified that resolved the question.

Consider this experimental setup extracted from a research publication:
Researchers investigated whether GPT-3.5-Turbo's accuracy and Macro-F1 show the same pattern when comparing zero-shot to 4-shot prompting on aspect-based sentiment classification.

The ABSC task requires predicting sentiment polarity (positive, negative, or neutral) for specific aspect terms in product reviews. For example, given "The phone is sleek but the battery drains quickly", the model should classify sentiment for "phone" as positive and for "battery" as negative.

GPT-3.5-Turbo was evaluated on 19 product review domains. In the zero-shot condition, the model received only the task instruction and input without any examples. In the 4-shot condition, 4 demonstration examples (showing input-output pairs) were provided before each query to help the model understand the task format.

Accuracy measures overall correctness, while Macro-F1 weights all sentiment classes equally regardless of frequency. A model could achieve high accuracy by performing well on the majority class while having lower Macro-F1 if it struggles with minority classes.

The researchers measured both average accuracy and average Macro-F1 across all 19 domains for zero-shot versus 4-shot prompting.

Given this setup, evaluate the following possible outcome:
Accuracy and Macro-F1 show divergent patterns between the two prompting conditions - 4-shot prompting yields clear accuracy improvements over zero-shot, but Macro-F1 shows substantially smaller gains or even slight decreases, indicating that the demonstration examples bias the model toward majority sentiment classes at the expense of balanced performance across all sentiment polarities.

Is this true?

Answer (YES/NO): NO